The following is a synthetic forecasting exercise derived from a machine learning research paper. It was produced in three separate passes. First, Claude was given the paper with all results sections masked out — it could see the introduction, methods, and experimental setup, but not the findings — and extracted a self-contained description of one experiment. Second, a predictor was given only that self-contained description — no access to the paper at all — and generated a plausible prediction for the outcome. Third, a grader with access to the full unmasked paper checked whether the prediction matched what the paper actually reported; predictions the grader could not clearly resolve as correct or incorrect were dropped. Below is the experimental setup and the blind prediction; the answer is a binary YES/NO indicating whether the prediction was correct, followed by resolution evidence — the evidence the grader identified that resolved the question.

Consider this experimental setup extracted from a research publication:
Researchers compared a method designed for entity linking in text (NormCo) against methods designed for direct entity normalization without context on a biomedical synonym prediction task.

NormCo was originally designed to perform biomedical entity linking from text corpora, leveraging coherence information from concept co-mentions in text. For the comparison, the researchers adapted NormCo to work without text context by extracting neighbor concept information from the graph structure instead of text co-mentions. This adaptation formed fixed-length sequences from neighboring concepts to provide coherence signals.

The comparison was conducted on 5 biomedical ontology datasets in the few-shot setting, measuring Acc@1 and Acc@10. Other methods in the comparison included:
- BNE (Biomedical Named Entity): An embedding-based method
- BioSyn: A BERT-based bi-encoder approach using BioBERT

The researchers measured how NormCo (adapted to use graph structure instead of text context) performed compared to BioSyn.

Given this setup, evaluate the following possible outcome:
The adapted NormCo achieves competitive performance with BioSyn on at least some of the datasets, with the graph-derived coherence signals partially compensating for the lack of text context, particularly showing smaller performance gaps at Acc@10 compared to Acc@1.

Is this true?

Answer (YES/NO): NO